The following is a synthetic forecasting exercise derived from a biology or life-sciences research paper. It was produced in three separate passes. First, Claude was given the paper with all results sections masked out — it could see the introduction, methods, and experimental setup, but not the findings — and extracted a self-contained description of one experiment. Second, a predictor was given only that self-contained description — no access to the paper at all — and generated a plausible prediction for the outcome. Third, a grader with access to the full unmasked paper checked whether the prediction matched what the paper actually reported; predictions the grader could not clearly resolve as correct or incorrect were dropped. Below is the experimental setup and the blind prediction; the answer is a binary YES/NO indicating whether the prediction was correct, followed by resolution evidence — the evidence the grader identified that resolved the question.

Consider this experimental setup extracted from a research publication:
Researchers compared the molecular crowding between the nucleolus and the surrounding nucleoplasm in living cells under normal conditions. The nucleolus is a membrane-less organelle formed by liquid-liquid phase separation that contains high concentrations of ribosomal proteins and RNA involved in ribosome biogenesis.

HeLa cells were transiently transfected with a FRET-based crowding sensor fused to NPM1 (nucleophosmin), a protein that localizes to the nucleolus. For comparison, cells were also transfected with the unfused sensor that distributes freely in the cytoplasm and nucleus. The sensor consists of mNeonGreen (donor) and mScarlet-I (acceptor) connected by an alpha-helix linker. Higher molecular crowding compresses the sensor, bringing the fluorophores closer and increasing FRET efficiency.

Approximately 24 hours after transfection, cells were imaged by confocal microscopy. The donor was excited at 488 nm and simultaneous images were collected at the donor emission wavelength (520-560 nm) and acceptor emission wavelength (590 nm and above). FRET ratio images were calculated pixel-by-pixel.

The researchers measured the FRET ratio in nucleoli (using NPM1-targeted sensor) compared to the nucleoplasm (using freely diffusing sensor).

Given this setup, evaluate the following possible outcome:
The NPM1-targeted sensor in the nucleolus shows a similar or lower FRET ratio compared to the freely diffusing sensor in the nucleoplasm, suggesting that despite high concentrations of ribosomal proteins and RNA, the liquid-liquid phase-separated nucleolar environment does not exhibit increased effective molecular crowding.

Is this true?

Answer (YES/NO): NO